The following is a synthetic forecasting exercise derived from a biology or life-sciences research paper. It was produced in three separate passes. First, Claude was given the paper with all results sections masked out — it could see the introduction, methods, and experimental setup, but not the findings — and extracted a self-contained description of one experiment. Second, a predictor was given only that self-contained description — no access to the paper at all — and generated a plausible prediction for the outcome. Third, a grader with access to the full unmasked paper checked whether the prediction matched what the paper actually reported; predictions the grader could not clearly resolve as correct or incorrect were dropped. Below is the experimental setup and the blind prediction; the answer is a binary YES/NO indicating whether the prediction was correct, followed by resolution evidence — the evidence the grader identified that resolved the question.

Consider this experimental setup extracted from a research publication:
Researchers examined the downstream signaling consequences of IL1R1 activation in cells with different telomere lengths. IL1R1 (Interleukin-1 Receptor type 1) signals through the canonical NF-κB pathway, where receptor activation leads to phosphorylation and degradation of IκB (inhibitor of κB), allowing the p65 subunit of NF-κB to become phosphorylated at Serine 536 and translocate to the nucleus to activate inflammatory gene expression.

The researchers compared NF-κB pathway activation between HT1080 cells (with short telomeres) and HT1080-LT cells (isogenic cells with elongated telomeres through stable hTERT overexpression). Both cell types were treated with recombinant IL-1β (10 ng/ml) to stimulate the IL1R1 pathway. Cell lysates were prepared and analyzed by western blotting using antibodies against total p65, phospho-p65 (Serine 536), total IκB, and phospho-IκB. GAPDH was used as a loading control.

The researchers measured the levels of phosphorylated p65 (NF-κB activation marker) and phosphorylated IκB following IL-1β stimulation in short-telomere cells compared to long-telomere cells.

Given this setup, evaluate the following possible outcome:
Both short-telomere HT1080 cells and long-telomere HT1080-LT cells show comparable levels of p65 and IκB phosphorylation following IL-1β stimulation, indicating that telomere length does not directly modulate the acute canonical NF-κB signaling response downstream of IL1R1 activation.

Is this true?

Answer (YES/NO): NO